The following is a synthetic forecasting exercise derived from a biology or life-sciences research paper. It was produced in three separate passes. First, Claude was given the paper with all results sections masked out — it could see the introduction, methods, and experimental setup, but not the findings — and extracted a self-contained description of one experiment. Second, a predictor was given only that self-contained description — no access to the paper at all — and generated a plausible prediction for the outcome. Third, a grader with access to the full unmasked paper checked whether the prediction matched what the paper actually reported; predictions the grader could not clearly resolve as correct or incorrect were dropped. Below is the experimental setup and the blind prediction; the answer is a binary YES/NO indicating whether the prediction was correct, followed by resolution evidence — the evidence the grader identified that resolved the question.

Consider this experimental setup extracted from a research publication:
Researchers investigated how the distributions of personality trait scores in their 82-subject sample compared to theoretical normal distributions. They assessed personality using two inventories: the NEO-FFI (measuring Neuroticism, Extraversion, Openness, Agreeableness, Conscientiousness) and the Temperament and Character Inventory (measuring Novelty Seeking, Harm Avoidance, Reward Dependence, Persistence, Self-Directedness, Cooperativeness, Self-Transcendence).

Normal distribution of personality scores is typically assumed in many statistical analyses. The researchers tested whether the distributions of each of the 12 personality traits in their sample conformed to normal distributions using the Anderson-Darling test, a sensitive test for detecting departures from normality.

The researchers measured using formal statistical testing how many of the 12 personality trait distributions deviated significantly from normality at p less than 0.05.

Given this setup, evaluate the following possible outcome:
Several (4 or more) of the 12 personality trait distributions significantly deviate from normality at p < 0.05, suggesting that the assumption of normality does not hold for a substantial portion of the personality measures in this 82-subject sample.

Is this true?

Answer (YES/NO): NO